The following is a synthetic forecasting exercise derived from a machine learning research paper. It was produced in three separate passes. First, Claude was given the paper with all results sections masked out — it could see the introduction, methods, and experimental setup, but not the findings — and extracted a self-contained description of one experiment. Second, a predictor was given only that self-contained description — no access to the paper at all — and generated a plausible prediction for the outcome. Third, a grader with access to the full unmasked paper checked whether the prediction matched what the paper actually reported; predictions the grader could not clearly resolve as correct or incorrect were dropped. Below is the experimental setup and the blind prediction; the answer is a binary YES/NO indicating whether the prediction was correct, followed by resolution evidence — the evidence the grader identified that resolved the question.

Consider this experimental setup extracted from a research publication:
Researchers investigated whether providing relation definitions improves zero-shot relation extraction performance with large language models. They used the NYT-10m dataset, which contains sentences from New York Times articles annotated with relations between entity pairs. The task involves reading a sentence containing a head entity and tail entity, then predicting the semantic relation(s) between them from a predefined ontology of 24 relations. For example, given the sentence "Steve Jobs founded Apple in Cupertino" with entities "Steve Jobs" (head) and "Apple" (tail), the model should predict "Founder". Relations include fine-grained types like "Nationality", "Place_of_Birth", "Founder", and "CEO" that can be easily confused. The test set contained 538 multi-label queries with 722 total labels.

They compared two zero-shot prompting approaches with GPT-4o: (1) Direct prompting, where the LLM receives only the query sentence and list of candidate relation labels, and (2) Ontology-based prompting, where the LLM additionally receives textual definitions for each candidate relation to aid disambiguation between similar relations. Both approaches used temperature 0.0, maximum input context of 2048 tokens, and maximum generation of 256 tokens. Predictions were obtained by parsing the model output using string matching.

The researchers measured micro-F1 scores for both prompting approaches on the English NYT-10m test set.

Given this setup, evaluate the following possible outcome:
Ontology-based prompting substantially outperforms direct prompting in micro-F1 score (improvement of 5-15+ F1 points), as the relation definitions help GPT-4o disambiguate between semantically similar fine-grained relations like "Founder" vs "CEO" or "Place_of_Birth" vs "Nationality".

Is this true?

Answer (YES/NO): NO